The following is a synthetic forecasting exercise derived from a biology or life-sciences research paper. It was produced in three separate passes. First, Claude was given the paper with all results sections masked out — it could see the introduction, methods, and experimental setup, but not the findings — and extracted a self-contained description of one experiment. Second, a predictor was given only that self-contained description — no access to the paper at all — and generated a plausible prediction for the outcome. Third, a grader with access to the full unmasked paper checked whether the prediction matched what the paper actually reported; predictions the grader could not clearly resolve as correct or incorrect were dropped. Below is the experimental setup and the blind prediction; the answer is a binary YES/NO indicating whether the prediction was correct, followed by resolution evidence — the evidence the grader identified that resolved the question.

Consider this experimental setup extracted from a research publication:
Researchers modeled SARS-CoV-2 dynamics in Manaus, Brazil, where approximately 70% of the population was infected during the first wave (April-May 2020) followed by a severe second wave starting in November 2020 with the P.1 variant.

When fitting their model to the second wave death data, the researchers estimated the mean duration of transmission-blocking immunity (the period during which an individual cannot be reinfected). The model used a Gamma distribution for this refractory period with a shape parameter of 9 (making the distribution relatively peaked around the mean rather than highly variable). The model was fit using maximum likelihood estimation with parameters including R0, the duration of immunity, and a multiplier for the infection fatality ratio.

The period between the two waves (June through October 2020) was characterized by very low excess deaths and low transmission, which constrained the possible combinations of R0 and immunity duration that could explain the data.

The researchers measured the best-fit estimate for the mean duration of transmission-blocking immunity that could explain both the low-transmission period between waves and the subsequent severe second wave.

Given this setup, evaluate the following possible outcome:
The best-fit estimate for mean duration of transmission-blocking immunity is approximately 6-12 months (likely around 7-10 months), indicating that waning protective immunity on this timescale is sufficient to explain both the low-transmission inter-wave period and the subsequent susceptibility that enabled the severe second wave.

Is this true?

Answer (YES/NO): NO